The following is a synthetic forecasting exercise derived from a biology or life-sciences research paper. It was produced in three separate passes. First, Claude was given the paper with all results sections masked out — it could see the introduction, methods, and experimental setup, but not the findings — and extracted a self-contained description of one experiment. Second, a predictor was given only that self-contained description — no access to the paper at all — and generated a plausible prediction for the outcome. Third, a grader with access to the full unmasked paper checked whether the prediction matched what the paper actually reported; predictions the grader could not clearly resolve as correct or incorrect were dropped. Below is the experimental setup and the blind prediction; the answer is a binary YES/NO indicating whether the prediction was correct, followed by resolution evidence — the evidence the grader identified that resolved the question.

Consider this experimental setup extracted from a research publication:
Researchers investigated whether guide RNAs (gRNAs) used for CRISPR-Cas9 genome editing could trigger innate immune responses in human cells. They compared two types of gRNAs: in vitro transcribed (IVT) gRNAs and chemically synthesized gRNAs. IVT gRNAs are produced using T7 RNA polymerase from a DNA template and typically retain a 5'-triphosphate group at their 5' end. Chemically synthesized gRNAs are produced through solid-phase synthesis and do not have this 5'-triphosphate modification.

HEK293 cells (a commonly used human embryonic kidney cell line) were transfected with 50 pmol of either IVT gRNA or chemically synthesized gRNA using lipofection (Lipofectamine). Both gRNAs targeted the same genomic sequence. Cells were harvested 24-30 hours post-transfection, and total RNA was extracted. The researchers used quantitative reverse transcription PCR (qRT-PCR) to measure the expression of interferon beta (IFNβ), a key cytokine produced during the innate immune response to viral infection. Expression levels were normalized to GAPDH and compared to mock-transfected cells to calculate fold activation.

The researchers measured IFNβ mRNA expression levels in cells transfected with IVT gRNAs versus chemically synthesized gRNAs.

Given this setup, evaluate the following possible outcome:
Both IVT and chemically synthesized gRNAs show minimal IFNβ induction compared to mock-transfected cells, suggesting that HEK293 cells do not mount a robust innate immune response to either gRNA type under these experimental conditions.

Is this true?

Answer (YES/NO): NO